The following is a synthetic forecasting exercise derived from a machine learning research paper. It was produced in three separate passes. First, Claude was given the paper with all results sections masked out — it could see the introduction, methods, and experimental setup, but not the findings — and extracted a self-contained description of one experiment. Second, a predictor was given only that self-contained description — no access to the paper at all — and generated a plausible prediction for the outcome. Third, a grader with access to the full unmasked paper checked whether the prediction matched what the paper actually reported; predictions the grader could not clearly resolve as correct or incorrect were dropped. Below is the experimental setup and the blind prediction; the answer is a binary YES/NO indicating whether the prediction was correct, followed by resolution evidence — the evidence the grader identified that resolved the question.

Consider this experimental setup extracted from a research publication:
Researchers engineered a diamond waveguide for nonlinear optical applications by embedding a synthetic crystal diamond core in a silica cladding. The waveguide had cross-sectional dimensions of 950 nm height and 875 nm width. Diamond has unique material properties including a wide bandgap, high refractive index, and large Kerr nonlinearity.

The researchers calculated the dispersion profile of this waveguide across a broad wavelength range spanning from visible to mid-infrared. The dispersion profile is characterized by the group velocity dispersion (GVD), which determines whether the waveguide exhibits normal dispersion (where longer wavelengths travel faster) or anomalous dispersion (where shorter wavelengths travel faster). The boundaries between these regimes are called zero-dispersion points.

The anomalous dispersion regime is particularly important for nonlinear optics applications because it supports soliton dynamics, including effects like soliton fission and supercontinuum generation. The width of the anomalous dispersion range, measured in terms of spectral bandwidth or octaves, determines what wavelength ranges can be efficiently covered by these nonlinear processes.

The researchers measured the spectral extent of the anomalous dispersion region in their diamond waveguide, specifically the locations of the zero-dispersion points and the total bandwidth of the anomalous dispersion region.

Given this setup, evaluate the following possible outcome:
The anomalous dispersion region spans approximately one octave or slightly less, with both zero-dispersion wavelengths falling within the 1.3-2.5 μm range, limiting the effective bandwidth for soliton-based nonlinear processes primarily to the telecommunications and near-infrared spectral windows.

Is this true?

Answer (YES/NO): NO